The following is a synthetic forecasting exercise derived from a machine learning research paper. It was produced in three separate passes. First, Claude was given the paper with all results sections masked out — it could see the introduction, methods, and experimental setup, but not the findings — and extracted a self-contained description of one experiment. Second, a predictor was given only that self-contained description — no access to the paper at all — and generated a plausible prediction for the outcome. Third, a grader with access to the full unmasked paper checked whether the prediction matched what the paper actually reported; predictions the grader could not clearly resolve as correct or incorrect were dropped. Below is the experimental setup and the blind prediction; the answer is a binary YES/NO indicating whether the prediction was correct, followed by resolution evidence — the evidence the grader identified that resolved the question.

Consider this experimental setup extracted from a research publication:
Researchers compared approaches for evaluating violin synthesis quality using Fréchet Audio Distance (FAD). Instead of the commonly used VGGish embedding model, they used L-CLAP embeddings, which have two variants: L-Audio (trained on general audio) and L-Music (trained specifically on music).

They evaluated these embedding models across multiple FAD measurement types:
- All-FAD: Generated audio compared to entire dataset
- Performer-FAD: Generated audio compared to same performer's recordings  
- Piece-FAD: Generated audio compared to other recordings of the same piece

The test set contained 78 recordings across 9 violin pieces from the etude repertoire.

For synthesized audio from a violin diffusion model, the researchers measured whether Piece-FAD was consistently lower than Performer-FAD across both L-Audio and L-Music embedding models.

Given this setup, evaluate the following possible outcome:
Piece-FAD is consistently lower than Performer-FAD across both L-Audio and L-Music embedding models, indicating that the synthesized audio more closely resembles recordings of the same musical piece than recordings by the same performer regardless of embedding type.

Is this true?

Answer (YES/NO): YES